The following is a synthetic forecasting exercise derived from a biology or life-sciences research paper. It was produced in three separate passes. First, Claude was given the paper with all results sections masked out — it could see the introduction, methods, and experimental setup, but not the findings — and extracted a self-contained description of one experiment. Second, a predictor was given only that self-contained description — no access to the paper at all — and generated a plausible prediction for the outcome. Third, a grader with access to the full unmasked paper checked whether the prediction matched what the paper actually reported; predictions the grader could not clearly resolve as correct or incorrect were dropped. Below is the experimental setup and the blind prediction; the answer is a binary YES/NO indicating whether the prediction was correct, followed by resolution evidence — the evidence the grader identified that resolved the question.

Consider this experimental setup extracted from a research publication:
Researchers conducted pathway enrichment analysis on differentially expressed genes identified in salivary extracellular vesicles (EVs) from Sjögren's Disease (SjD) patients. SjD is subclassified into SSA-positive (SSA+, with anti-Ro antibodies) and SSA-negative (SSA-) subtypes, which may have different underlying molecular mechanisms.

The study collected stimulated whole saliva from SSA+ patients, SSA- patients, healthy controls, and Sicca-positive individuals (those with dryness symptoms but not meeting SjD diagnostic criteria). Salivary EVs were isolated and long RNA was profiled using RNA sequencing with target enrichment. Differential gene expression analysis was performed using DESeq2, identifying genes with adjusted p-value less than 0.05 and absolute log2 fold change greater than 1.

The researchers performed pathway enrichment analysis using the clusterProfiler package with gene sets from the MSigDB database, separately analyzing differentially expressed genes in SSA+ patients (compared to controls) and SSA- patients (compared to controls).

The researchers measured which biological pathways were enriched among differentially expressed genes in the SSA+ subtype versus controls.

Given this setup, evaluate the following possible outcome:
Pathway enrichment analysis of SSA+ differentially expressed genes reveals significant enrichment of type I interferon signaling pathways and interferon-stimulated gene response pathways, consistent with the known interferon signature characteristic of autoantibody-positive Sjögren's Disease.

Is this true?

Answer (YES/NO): YES